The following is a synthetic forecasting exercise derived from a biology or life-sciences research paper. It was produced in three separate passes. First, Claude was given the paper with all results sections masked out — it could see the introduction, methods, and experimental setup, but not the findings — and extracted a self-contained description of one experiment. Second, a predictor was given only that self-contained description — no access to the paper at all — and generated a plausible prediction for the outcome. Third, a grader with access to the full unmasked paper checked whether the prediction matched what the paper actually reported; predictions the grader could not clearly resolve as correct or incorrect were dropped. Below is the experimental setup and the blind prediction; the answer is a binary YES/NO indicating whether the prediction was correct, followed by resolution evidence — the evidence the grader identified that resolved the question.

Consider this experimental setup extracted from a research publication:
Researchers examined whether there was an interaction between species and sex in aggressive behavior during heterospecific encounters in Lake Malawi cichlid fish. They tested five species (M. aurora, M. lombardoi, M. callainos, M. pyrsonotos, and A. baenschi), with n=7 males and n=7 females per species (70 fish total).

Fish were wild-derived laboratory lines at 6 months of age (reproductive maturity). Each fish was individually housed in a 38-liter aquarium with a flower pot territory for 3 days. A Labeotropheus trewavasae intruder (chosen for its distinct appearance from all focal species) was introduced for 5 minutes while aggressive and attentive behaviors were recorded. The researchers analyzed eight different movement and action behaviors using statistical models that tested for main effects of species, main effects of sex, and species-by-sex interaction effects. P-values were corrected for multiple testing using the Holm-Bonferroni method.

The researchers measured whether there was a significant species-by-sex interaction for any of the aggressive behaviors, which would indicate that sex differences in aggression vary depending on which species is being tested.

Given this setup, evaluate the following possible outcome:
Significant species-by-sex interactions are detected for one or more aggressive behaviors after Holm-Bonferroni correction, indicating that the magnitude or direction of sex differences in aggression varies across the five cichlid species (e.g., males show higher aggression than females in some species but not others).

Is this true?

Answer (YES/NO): NO